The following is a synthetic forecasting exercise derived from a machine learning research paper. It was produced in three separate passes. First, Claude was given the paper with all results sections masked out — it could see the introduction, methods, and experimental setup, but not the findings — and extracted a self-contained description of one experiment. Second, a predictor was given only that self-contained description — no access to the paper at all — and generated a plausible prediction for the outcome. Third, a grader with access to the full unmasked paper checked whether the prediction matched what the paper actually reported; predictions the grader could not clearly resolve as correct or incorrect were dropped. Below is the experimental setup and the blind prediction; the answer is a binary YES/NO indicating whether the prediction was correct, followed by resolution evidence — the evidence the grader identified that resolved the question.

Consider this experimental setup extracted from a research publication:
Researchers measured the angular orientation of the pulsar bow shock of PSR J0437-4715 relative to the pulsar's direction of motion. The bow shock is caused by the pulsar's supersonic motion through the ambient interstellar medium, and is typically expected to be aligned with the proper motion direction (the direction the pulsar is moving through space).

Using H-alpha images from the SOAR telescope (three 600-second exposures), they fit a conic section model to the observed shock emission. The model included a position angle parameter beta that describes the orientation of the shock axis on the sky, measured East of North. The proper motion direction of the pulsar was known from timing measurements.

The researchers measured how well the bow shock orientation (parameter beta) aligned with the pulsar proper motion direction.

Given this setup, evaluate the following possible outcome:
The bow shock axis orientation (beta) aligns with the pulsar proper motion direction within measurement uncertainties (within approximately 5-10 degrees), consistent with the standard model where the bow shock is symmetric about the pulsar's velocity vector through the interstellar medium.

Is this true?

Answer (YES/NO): NO